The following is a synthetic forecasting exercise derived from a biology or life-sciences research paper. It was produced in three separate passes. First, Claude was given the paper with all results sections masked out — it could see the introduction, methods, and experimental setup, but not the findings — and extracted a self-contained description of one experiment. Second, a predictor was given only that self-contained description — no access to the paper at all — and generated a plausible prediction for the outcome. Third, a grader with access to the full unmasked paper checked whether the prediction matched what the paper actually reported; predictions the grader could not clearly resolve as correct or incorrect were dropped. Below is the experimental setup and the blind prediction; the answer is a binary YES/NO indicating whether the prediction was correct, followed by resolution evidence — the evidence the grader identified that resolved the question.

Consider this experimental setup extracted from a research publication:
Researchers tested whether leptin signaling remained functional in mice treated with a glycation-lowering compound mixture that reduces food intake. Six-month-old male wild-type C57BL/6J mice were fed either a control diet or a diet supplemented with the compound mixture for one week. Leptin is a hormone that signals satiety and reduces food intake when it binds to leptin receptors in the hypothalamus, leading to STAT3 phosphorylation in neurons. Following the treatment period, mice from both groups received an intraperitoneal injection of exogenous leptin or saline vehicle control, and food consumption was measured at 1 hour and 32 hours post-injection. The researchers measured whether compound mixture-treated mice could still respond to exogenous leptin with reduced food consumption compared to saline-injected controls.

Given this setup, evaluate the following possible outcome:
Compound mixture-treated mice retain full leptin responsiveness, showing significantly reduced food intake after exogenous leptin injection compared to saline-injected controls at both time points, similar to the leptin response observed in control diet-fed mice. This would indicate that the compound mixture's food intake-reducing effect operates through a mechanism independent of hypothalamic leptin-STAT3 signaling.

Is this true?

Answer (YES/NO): NO